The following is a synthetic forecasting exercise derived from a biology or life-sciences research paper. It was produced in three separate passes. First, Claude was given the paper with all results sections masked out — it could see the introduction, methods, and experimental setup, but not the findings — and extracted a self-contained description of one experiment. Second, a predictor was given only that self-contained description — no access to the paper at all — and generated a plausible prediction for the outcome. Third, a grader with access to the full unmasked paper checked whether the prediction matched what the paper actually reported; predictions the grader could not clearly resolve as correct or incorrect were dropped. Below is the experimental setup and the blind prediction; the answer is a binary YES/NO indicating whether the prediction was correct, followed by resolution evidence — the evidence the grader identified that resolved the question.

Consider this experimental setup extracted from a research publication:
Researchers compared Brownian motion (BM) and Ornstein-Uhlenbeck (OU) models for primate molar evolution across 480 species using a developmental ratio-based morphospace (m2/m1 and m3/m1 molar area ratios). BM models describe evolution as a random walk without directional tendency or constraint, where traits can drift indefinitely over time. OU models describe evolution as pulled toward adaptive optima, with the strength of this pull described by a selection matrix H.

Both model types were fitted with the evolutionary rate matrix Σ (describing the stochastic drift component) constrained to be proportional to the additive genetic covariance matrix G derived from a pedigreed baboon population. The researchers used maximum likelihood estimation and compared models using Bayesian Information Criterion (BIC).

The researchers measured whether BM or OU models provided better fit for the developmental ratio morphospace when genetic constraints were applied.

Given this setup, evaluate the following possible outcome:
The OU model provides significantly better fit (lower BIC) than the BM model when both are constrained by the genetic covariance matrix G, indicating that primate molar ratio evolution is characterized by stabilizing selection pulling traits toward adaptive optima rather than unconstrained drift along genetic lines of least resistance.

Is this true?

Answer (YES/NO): YES